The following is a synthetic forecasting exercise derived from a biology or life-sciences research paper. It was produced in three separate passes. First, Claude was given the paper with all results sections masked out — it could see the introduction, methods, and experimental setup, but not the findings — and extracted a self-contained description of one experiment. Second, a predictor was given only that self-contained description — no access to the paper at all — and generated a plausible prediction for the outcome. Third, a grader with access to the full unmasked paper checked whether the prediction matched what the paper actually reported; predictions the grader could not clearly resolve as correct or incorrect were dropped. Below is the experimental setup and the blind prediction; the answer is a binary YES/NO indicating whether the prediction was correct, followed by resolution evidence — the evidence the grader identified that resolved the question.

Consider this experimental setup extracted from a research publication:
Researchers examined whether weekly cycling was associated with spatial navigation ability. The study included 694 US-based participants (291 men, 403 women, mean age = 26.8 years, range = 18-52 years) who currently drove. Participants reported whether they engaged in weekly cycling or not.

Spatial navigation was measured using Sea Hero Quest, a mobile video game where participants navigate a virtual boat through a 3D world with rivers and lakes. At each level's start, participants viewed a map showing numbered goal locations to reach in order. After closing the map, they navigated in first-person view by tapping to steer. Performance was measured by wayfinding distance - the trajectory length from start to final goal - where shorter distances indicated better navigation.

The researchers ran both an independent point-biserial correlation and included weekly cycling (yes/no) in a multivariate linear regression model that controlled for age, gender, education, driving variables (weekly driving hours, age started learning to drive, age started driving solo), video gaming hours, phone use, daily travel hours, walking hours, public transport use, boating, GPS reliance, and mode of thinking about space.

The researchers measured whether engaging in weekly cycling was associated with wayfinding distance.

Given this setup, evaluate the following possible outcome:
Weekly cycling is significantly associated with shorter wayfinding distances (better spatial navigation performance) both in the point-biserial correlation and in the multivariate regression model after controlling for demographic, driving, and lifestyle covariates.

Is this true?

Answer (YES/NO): NO